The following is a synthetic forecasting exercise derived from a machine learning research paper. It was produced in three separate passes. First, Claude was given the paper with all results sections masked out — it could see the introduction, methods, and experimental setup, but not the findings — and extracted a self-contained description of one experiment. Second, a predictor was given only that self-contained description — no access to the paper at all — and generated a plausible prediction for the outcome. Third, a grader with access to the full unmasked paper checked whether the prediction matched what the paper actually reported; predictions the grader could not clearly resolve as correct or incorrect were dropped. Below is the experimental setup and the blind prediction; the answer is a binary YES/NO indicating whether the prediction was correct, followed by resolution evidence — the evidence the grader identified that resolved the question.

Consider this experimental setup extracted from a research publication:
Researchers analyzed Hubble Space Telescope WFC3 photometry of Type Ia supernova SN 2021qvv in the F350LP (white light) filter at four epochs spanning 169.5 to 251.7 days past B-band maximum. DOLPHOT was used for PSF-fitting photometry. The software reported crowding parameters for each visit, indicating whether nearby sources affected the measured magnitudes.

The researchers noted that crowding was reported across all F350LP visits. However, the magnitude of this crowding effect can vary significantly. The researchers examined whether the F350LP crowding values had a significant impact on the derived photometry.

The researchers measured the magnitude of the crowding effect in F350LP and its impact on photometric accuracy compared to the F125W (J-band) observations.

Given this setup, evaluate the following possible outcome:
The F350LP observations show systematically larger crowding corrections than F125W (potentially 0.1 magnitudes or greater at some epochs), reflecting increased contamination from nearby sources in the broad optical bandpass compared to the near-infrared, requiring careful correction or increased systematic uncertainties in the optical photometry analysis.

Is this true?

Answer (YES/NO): NO